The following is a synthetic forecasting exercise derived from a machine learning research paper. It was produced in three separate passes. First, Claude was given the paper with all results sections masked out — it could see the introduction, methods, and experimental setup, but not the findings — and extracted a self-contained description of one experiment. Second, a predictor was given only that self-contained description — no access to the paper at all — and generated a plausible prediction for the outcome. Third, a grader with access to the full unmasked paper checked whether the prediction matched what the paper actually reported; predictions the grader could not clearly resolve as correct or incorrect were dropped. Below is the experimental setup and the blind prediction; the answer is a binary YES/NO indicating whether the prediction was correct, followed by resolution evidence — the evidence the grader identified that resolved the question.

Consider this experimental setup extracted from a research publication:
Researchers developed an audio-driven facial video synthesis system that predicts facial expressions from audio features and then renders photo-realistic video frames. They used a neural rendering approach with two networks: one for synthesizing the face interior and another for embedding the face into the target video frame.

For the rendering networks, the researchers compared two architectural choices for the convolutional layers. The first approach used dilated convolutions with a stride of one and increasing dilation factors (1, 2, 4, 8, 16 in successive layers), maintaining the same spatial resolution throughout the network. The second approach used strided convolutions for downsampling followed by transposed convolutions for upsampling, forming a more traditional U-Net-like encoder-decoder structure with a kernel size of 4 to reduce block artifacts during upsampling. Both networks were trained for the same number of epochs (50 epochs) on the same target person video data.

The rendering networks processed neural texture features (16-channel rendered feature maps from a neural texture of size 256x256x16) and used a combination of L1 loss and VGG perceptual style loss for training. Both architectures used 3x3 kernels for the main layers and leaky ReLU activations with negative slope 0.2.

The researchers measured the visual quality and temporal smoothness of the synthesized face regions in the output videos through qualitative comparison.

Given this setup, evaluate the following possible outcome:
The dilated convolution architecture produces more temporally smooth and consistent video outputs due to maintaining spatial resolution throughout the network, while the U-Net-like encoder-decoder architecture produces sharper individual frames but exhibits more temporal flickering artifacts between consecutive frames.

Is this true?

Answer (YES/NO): NO